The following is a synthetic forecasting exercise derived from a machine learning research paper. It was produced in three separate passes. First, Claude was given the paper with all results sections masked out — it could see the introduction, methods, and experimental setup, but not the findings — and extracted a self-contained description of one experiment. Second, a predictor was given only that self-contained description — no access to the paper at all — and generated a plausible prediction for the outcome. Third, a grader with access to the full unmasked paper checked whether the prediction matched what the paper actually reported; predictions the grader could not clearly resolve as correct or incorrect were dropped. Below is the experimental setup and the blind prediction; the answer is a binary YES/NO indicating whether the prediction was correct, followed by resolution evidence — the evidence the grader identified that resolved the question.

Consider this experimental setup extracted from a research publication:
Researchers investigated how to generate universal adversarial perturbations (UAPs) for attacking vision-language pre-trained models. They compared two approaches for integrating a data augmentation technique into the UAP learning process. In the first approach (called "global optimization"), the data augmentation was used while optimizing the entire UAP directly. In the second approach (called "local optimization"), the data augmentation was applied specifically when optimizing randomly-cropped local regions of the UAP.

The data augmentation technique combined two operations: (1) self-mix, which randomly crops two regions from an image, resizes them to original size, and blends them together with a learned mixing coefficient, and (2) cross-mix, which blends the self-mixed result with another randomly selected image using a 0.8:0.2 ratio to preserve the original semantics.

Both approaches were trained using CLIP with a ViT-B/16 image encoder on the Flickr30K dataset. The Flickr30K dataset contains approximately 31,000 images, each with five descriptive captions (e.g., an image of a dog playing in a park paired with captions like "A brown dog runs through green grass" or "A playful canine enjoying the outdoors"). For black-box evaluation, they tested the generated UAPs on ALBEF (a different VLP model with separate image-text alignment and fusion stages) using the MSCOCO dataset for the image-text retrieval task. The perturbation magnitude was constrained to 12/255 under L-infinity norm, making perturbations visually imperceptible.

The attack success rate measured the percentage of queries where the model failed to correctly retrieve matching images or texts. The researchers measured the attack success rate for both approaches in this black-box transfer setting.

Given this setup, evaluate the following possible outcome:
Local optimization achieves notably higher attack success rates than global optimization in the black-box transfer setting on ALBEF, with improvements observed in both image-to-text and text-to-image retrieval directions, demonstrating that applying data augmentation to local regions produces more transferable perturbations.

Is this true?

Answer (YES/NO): YES